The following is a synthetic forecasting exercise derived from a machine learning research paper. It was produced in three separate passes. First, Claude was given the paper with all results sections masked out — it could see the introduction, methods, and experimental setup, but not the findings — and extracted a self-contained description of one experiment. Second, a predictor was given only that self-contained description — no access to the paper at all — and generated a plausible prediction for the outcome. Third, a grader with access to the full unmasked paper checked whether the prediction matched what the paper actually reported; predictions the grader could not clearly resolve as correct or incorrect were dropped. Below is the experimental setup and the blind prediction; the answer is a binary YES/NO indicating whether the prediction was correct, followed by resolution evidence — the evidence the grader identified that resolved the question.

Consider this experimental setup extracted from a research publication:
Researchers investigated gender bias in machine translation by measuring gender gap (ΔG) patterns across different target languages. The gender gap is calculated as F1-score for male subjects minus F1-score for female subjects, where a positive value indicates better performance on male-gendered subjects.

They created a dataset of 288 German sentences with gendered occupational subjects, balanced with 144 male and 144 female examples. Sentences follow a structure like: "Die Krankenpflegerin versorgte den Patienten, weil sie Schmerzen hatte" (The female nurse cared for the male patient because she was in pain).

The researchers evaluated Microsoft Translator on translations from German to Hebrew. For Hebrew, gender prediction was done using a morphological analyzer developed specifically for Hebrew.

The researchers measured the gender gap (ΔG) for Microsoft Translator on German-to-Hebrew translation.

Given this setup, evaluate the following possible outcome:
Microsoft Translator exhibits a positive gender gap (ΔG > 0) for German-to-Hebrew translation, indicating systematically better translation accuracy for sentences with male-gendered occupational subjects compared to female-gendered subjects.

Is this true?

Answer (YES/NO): YES